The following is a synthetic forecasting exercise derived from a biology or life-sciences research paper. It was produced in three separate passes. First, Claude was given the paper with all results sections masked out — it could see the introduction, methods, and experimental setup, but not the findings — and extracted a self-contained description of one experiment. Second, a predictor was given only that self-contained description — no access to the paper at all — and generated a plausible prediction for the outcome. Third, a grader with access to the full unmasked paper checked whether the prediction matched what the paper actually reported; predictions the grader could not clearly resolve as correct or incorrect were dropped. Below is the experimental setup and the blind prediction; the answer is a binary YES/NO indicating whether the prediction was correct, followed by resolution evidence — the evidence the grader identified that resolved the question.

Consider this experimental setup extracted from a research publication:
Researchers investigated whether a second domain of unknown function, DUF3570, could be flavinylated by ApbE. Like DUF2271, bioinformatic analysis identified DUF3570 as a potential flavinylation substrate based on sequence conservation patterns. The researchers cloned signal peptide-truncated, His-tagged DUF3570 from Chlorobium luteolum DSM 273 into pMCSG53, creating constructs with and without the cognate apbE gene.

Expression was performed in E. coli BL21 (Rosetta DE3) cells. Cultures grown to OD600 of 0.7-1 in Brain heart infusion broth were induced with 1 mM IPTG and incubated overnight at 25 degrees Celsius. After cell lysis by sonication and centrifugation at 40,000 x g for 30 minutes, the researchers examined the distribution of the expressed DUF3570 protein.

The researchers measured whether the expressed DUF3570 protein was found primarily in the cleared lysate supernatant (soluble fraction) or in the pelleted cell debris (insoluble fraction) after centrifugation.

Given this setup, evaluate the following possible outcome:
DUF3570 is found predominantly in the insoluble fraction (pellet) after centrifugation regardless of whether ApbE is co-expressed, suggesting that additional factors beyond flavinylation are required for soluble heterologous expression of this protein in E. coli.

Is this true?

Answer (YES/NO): YES